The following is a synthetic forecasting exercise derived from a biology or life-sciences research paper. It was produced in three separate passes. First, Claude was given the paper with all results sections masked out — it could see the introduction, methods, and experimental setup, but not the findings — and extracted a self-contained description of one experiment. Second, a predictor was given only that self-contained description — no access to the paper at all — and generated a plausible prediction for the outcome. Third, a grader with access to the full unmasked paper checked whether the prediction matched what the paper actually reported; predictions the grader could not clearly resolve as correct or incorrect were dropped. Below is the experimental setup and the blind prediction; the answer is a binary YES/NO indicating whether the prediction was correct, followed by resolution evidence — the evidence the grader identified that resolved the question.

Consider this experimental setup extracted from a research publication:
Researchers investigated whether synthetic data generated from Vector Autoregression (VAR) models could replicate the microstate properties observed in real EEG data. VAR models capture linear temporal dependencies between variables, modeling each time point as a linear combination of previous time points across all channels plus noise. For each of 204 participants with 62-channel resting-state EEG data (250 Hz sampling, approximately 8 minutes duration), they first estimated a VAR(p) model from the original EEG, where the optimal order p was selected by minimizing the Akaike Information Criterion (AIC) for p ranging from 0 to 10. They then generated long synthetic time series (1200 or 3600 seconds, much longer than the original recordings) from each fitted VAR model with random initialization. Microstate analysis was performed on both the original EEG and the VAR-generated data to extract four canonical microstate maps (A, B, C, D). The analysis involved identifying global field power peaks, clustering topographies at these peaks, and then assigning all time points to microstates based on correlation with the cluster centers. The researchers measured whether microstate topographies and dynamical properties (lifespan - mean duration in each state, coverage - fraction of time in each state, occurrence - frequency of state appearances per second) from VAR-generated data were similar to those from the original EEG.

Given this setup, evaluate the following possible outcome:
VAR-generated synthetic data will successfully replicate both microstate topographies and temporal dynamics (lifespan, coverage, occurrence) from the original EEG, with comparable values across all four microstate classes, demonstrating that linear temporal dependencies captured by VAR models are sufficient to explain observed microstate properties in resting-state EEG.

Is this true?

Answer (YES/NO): YES